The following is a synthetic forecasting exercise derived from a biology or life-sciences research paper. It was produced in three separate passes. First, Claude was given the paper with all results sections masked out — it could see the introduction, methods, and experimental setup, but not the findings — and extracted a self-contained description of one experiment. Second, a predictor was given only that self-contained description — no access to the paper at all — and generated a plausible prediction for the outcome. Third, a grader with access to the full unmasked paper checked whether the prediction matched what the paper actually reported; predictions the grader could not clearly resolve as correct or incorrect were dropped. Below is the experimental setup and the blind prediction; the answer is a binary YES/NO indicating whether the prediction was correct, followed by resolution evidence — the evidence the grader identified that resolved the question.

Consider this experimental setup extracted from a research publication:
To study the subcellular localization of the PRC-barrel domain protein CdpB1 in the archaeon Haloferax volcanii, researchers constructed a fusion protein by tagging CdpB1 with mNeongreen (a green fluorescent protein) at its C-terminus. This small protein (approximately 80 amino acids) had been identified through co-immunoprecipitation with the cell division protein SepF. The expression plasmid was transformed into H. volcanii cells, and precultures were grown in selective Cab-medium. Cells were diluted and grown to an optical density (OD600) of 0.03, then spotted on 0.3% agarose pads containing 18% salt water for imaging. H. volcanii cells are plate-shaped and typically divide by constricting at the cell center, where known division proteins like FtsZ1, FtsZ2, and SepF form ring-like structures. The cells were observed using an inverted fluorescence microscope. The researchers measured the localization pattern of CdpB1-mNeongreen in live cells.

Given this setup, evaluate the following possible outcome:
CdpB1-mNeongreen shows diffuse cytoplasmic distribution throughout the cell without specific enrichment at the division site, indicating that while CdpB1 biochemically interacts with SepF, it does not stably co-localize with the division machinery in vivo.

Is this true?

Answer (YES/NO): NO